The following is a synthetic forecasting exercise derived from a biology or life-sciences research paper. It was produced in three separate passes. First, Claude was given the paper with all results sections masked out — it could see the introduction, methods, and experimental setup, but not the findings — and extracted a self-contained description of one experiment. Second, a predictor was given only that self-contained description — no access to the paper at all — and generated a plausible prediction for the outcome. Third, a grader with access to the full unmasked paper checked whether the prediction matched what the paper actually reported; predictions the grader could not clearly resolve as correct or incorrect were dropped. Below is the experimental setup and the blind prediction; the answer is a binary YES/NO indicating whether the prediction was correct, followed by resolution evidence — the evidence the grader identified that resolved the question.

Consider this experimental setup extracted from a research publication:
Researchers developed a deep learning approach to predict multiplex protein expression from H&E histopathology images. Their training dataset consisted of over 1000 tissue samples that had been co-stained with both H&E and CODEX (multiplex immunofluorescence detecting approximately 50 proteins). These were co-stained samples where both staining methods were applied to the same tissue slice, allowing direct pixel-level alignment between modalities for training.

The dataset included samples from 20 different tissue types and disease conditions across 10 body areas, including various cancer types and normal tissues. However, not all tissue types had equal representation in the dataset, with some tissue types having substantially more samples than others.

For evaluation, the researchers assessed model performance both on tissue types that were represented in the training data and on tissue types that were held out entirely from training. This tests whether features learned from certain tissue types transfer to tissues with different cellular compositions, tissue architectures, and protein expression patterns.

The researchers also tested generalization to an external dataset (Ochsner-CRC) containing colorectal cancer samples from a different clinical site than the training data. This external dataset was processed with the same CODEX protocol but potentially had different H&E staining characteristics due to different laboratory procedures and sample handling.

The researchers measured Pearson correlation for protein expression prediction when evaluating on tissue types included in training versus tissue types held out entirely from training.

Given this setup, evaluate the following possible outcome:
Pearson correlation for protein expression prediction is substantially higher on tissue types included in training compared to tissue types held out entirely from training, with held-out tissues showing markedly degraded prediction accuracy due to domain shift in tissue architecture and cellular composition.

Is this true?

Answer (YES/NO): NO